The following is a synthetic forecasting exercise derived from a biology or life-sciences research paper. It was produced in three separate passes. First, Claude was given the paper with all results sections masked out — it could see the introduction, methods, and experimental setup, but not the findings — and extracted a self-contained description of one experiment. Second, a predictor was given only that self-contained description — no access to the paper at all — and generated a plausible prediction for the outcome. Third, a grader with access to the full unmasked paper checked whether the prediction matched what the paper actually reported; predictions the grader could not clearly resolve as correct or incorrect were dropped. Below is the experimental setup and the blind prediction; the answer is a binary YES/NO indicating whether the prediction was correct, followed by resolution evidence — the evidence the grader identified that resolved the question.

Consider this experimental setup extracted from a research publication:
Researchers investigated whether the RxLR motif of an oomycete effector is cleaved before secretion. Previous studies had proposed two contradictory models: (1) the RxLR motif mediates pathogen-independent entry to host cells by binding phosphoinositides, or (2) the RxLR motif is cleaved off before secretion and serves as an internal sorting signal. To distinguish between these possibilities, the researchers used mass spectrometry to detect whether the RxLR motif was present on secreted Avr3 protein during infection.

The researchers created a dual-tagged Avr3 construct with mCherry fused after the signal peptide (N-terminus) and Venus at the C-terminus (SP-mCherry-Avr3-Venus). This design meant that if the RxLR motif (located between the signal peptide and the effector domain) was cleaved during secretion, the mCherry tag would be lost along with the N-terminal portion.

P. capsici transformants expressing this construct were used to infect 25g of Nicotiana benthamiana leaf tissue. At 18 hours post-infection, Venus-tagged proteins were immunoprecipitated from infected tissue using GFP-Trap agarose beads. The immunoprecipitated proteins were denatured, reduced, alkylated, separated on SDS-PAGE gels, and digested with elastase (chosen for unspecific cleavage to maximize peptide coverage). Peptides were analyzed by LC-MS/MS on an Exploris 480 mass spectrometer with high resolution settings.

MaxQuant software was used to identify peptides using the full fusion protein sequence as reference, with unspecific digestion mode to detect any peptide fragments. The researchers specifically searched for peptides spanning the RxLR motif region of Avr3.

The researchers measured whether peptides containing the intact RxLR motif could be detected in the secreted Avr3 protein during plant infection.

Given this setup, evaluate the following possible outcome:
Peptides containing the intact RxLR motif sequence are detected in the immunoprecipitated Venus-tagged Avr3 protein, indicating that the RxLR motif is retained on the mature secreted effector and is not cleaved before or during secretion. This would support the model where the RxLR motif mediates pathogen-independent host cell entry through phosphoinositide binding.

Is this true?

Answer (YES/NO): NO